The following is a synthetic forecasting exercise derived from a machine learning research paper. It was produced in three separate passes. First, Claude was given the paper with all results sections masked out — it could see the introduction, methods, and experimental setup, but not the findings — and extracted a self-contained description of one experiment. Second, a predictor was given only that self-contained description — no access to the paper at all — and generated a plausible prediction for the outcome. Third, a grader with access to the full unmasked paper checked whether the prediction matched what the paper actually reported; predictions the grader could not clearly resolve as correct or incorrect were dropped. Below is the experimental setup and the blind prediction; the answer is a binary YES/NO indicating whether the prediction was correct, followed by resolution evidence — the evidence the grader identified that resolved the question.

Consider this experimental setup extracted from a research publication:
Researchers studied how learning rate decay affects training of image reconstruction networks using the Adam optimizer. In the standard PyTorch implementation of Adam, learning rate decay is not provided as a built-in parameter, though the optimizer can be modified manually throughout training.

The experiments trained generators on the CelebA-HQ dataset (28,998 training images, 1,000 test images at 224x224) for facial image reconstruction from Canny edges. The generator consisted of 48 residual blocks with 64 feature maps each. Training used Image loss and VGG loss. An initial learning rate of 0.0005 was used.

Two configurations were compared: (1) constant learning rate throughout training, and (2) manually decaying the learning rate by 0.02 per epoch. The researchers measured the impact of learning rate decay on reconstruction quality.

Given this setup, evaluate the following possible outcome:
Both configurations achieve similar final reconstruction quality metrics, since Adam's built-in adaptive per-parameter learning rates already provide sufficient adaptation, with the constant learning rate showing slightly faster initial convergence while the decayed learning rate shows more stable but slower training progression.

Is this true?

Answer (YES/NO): NO